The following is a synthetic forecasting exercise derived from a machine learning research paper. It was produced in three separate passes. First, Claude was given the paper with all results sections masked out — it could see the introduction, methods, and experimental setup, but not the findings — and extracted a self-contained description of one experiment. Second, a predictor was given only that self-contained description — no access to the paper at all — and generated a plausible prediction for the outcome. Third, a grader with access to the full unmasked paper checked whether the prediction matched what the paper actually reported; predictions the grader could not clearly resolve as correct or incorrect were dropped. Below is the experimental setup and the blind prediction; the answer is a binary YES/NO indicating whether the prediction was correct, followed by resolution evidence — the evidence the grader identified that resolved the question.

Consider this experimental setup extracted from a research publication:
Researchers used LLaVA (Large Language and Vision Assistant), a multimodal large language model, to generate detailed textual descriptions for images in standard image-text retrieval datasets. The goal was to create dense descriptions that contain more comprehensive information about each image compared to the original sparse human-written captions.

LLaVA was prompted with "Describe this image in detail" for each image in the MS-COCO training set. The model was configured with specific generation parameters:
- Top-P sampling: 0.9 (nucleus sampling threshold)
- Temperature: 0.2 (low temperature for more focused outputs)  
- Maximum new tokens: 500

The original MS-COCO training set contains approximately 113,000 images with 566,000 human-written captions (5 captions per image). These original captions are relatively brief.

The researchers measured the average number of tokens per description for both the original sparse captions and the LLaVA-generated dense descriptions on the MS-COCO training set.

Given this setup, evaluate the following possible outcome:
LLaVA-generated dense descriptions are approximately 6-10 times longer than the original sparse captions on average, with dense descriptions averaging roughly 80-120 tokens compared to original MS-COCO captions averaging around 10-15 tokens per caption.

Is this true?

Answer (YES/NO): NO